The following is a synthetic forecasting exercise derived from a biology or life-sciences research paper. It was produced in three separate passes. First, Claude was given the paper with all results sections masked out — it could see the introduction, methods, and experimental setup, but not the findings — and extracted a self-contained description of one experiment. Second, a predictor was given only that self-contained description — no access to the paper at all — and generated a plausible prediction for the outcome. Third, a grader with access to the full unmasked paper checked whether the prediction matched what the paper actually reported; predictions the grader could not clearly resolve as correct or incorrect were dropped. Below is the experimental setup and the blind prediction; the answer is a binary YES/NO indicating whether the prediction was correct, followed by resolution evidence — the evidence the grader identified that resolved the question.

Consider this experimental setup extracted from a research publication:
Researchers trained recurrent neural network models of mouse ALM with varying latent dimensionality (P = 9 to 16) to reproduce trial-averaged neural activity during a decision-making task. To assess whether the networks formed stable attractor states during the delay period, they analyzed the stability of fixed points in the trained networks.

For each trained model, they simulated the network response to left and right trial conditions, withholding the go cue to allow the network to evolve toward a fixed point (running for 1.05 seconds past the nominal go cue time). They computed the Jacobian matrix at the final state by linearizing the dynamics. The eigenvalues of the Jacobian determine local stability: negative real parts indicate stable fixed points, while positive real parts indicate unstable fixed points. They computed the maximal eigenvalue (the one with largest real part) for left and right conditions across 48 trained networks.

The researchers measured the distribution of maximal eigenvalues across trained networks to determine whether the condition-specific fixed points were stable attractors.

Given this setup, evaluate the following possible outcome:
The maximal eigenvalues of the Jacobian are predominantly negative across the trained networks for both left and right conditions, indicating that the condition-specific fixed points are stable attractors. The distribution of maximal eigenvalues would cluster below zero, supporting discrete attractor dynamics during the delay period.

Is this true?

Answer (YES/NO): YES